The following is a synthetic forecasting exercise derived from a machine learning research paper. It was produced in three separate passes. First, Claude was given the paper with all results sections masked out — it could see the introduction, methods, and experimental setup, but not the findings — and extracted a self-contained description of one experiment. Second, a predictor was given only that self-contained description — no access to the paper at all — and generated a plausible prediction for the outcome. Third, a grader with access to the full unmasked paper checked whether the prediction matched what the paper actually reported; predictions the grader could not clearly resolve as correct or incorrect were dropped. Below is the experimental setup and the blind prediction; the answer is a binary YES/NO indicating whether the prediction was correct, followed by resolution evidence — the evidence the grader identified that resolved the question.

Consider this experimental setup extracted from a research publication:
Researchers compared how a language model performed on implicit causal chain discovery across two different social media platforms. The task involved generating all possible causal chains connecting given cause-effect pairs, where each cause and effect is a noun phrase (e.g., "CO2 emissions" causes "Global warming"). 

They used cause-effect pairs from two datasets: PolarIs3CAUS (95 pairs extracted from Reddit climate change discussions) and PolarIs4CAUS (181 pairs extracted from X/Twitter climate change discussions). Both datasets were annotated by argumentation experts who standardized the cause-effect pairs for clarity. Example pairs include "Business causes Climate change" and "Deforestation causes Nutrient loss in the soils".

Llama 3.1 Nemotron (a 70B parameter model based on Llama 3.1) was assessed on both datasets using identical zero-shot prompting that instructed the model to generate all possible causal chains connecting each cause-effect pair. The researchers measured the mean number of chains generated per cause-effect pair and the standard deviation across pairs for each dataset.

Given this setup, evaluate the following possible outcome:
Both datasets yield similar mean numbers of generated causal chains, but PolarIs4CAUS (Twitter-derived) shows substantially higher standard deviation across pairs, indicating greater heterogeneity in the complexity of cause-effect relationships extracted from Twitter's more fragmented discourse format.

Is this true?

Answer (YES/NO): NO